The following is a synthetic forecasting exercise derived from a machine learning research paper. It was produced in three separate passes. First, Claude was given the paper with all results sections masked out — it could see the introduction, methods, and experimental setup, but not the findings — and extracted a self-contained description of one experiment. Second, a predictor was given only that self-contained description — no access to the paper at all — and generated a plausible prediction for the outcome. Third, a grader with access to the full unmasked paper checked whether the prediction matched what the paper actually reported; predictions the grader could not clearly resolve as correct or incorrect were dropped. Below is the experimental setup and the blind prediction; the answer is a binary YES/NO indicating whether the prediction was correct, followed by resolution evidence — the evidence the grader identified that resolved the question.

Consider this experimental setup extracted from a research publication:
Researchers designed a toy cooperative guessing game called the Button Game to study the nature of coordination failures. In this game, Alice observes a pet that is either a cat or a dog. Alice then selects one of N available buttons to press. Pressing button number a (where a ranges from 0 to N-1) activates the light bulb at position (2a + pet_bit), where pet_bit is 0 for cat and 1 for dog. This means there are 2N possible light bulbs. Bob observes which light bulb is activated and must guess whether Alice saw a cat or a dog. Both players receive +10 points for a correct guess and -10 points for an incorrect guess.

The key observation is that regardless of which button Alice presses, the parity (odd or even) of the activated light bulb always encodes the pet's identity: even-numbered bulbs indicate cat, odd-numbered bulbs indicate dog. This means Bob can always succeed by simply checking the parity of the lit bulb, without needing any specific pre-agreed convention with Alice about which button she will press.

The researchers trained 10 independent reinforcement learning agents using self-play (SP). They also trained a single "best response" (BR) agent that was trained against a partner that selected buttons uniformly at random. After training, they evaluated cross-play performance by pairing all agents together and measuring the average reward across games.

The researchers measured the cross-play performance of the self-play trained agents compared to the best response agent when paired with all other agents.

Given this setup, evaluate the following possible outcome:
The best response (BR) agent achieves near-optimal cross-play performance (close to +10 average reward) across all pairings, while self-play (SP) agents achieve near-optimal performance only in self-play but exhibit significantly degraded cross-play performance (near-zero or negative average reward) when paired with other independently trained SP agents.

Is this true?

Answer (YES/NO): YES